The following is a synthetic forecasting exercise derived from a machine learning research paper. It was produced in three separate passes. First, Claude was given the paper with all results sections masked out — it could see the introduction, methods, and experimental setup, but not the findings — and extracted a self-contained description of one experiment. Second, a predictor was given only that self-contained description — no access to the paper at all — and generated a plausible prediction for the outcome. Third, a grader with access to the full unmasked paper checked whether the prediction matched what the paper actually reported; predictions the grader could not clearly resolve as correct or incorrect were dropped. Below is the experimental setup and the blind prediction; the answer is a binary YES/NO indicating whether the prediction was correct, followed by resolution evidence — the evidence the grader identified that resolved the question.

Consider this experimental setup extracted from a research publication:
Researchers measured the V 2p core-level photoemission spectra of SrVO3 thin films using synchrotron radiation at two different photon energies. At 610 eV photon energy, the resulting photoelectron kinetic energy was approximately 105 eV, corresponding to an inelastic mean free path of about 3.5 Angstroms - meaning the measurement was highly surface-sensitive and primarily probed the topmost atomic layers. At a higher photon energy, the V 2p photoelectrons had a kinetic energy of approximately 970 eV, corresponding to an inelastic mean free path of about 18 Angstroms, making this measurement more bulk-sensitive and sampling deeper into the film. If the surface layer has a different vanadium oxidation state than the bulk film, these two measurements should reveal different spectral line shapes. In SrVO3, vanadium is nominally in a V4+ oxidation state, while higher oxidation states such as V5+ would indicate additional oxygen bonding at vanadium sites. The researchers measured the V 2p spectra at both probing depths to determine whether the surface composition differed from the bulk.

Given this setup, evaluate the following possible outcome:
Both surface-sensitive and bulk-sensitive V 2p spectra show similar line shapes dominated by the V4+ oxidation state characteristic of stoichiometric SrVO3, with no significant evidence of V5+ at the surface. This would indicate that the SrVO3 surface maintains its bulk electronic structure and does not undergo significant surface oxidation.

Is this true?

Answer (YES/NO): NO